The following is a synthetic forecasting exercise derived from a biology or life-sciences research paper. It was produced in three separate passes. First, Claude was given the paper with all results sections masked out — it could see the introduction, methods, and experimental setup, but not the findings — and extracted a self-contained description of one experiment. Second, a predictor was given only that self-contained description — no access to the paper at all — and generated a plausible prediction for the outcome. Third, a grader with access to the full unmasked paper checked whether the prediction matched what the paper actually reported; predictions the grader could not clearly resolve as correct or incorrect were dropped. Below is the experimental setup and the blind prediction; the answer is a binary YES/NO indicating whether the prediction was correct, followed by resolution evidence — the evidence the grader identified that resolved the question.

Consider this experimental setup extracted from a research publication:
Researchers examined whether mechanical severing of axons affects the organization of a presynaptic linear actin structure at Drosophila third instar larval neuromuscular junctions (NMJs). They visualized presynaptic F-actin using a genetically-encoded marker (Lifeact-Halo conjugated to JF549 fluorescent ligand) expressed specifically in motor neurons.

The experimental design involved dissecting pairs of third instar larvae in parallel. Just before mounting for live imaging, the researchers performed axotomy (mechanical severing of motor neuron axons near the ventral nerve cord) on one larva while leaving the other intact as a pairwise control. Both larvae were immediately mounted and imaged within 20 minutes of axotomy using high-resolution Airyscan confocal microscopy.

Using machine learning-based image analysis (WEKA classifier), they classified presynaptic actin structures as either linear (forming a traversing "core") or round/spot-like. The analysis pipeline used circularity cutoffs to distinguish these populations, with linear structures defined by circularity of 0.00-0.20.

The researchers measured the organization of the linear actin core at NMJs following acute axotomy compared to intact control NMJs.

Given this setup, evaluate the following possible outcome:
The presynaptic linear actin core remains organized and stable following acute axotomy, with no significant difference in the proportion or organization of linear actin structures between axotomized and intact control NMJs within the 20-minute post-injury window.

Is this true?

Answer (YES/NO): NO